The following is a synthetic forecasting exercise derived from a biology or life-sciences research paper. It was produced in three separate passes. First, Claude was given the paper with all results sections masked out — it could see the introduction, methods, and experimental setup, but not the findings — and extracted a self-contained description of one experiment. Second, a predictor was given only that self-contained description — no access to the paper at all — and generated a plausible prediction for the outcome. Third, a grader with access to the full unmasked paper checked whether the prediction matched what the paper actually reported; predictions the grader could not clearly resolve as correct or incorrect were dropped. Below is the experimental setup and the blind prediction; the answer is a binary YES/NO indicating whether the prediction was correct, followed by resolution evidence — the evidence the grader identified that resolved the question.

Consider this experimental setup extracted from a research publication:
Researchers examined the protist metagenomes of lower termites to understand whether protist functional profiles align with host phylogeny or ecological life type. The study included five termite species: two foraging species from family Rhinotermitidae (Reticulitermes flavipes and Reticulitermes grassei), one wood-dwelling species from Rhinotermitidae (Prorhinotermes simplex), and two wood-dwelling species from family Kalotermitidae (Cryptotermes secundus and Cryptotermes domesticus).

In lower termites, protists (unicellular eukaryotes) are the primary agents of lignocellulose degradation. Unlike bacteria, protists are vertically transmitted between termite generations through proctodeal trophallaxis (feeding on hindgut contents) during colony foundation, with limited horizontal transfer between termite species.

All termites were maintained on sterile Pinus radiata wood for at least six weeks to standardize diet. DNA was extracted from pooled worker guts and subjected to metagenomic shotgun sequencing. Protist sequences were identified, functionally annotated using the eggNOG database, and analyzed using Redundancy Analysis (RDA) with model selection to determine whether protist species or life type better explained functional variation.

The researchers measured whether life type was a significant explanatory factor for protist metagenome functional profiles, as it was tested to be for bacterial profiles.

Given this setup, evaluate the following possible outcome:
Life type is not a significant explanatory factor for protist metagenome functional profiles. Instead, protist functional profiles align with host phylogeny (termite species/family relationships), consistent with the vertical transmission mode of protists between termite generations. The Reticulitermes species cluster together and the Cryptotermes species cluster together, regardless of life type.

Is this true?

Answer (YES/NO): NO